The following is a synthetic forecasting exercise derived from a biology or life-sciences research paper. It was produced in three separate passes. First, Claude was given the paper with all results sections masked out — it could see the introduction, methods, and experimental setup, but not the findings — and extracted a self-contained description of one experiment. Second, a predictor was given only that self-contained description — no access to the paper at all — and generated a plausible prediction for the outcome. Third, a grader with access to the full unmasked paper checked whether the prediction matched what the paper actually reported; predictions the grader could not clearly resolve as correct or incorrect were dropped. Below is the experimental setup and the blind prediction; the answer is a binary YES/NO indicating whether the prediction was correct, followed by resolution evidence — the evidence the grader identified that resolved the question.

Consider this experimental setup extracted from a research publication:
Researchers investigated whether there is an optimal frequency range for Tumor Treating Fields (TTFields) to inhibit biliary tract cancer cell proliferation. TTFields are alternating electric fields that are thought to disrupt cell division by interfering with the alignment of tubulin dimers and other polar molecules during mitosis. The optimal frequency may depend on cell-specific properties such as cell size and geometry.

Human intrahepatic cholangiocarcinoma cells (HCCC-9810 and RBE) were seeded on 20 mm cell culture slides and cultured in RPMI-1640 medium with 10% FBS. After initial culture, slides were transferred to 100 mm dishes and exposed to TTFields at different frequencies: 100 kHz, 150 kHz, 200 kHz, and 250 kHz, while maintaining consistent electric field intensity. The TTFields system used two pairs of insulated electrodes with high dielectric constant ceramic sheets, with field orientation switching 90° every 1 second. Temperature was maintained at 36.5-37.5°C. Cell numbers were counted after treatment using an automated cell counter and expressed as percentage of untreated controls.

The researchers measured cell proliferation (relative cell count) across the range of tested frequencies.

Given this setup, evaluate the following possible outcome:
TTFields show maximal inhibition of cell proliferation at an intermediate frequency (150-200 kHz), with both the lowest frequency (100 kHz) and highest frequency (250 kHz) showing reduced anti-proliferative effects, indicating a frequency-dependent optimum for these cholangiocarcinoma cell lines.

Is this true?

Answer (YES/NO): NO